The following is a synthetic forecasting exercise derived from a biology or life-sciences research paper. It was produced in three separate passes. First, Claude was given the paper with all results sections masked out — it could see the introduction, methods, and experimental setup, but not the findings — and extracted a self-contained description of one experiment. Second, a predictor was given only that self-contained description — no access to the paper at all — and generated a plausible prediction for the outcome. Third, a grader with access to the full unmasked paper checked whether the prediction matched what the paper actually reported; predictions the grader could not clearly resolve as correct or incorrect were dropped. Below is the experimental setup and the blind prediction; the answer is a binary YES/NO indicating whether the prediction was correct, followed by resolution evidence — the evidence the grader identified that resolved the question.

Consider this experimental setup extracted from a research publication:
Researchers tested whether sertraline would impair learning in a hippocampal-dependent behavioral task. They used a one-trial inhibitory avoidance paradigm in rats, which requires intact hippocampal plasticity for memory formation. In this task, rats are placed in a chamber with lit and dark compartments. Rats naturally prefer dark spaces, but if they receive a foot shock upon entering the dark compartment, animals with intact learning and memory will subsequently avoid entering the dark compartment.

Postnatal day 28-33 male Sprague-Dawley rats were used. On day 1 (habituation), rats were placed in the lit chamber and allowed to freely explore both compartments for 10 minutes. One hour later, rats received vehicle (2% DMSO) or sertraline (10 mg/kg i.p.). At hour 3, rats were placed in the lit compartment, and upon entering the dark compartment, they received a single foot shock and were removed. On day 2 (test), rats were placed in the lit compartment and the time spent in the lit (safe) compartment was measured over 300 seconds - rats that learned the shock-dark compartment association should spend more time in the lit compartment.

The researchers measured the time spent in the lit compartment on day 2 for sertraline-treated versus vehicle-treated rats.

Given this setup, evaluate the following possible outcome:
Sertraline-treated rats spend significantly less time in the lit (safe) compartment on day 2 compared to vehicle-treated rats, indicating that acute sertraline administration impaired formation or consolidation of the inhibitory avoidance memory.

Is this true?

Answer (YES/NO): YES